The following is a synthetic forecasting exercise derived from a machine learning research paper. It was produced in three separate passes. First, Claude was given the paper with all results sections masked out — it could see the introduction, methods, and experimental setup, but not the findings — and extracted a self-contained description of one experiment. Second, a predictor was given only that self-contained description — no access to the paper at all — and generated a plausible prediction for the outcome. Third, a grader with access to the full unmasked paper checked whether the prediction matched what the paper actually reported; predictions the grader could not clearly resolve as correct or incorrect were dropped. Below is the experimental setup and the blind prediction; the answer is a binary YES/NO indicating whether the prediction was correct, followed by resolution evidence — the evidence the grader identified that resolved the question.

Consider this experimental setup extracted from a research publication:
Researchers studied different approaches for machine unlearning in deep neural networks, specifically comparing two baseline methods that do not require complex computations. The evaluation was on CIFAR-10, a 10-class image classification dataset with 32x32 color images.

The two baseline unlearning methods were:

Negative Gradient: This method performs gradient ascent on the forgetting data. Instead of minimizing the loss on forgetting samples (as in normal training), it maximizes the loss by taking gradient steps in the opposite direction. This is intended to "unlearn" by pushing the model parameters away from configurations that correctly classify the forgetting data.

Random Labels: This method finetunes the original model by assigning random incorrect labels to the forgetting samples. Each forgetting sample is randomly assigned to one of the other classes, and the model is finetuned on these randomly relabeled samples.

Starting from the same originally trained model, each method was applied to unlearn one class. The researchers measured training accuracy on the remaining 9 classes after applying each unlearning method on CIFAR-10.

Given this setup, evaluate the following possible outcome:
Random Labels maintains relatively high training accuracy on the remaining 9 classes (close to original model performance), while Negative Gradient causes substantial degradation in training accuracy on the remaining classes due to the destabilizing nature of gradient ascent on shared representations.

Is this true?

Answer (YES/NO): NO